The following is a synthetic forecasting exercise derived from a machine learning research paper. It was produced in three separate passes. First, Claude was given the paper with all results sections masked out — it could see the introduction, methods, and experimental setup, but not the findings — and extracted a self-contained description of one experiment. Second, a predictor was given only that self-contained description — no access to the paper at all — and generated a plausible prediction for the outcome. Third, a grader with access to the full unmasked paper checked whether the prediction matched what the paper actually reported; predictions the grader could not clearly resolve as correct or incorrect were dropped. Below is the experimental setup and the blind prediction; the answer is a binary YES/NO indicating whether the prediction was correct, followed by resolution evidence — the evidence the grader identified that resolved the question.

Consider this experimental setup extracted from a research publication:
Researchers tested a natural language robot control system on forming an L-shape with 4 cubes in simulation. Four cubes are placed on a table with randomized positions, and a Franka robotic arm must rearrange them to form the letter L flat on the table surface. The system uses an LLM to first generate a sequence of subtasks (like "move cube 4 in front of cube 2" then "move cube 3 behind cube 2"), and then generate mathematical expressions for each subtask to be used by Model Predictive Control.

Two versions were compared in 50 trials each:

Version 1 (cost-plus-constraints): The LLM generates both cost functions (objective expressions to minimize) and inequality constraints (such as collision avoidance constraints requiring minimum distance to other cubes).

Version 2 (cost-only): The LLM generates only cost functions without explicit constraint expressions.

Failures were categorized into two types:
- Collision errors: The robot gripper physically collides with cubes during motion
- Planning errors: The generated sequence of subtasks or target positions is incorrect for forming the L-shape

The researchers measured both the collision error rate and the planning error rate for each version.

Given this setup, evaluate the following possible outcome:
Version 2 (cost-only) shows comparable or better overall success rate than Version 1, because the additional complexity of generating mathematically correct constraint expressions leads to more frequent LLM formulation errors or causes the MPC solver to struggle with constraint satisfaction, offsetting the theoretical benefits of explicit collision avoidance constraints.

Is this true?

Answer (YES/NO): NO